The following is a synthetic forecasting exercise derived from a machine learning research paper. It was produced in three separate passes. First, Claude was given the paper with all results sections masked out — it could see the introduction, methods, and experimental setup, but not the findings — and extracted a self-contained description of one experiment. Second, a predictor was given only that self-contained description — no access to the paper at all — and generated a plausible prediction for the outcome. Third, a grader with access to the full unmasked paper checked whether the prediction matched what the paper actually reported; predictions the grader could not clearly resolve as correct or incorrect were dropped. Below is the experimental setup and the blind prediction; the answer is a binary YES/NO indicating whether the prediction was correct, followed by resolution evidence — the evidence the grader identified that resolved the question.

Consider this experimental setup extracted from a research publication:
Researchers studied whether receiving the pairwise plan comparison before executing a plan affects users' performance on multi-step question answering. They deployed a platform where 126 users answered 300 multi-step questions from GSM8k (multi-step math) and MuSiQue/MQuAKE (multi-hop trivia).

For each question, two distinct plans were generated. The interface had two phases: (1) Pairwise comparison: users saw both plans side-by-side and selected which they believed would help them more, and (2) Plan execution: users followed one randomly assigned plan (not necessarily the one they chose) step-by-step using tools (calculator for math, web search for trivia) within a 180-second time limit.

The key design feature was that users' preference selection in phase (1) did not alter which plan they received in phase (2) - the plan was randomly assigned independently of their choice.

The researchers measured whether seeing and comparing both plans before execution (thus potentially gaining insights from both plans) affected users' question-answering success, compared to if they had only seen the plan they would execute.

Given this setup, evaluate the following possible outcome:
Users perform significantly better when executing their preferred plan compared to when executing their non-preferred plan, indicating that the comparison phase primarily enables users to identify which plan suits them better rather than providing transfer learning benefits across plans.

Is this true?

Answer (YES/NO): NO